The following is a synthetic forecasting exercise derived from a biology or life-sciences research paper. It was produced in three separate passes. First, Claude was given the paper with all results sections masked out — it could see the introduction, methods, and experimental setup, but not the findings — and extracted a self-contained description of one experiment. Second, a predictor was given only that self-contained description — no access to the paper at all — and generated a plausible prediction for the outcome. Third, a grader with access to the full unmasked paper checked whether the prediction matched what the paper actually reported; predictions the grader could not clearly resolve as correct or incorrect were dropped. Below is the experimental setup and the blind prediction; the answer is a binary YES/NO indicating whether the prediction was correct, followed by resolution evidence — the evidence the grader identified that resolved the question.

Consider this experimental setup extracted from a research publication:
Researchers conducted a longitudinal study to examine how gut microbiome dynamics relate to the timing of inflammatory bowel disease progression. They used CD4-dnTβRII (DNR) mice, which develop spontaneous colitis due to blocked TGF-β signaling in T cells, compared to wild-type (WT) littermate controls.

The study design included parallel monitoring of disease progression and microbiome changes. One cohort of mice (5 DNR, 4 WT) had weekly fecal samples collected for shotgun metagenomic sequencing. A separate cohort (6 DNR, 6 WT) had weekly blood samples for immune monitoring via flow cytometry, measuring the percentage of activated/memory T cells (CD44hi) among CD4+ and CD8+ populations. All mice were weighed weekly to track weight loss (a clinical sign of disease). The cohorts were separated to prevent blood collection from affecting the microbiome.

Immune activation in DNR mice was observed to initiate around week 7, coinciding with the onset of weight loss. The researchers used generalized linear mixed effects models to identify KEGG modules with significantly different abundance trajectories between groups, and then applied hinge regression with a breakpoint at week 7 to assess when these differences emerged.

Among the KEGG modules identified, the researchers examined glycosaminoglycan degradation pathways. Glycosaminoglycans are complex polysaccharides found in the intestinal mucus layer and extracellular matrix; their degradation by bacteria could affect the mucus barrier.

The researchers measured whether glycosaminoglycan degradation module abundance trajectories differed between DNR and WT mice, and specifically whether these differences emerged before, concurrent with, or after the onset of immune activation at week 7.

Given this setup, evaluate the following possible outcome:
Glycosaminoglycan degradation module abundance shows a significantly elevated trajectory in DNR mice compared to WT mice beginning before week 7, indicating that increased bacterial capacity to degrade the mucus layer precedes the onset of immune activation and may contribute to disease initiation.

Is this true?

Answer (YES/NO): NO